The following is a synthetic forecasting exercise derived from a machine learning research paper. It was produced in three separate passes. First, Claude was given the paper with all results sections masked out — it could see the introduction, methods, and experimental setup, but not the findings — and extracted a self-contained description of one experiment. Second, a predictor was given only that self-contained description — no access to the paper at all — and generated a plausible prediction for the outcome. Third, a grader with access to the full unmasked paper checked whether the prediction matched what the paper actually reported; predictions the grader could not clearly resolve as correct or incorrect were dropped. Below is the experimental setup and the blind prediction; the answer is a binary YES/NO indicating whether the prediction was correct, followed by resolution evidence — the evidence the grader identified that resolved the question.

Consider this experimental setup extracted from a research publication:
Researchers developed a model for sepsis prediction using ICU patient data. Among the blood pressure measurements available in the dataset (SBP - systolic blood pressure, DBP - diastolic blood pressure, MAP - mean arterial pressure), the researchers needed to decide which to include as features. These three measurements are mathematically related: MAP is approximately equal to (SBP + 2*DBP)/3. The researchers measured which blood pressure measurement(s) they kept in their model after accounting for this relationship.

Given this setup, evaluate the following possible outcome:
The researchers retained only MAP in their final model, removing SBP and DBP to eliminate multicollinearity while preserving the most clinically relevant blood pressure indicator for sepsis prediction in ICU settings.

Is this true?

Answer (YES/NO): YES